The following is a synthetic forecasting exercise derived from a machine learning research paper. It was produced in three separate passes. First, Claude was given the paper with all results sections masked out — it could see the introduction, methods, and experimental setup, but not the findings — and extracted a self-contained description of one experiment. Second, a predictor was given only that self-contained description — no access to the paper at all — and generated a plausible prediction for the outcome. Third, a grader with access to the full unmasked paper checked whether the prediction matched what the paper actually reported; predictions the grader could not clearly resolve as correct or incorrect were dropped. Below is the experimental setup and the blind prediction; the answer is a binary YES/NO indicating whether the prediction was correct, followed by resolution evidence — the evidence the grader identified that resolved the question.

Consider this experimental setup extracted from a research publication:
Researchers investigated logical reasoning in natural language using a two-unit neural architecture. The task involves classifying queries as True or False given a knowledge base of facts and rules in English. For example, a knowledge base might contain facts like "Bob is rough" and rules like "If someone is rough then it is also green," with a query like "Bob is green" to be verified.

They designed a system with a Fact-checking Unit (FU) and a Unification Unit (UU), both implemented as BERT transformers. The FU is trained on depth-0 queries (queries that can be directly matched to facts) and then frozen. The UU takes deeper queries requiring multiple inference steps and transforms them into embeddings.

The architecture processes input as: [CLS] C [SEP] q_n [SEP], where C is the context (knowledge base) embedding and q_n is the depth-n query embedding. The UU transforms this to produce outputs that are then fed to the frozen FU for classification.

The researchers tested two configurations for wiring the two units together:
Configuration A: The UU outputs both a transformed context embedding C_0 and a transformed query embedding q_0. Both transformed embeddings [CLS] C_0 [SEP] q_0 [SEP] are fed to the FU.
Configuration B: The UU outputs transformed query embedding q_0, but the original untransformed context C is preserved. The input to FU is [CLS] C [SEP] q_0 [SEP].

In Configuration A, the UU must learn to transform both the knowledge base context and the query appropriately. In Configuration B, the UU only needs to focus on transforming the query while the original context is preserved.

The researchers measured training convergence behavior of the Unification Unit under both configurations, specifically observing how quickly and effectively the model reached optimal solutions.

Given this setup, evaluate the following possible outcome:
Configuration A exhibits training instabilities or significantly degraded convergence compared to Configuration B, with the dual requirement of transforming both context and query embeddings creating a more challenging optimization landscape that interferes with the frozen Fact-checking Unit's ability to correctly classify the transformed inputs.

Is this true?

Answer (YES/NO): NO